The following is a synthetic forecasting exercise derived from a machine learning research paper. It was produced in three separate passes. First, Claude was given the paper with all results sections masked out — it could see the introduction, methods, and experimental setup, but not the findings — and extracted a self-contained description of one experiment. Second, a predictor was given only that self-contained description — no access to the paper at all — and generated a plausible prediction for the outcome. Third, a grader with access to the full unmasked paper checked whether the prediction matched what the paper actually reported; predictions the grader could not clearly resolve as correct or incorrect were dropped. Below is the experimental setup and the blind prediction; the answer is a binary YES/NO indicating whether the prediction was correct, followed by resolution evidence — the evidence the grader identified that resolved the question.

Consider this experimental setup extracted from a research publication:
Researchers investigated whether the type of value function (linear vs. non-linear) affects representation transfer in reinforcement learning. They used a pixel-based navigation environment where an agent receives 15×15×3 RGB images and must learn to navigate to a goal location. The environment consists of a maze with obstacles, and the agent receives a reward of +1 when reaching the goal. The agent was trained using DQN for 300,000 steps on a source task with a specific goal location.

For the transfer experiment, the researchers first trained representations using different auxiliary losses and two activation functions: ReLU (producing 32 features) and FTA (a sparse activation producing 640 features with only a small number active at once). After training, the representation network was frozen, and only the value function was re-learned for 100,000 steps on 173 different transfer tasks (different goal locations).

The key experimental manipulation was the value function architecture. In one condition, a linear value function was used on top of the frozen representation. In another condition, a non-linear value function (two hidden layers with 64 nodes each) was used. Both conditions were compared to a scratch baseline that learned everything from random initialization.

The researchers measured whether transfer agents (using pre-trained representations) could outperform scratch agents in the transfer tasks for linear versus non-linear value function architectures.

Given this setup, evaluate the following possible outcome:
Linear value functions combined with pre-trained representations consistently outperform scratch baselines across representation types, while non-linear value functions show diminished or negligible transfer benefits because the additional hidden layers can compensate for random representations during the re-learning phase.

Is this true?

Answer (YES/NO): NO